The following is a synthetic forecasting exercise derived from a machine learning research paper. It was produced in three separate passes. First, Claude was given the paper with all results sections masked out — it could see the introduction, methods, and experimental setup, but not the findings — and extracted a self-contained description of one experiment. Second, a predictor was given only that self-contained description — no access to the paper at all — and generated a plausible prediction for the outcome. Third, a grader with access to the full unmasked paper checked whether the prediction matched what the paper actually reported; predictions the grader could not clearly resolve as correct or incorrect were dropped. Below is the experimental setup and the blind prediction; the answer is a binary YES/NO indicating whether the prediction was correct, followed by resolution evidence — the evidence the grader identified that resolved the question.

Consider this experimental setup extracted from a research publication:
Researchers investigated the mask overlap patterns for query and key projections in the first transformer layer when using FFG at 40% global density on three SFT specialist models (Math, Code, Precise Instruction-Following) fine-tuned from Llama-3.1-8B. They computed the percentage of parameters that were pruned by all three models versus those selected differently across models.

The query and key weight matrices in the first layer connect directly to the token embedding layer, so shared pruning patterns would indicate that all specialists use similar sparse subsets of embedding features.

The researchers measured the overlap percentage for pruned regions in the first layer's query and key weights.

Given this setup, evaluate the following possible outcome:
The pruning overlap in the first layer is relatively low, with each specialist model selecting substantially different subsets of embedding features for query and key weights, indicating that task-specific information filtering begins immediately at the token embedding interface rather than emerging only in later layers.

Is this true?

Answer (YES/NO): NO